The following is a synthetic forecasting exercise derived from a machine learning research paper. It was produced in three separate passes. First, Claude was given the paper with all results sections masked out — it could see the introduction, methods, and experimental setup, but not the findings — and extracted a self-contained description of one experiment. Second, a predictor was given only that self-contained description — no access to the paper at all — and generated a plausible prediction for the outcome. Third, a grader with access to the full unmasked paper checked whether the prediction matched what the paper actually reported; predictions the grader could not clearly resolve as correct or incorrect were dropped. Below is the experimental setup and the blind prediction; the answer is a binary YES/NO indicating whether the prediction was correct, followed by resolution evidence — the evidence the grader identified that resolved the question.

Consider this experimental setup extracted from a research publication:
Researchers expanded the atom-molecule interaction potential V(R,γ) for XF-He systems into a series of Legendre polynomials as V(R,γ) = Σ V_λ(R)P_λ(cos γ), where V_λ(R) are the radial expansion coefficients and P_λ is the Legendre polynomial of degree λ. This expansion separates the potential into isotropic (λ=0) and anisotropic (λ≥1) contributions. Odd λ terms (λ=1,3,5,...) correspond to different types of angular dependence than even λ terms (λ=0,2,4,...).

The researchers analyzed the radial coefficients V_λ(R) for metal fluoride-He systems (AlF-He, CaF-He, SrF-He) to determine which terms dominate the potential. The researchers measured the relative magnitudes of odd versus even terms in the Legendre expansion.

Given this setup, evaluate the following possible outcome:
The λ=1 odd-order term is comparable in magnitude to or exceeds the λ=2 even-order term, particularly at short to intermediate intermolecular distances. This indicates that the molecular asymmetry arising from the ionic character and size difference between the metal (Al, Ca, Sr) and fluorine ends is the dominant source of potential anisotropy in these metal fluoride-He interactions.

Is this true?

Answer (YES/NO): YES